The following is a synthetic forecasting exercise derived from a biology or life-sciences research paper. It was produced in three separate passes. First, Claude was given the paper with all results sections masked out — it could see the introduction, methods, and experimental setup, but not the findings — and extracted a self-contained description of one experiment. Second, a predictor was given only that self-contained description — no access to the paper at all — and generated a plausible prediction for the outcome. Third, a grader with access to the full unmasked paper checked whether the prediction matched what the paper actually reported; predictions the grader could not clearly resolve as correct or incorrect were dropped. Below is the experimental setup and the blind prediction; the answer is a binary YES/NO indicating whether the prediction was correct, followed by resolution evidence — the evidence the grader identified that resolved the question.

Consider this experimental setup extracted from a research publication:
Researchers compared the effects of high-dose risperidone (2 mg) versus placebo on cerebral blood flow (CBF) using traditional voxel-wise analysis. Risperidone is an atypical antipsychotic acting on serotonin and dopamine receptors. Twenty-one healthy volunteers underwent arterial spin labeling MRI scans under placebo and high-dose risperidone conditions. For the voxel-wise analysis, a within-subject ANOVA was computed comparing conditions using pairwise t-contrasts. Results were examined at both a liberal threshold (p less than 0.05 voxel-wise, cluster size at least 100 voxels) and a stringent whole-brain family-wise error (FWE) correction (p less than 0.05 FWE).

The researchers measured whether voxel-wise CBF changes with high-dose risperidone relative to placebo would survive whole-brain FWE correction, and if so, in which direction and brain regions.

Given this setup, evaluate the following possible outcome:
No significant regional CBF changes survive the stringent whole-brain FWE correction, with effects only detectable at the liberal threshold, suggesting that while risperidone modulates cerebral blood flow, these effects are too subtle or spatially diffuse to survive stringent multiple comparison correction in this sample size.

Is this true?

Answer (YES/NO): NO